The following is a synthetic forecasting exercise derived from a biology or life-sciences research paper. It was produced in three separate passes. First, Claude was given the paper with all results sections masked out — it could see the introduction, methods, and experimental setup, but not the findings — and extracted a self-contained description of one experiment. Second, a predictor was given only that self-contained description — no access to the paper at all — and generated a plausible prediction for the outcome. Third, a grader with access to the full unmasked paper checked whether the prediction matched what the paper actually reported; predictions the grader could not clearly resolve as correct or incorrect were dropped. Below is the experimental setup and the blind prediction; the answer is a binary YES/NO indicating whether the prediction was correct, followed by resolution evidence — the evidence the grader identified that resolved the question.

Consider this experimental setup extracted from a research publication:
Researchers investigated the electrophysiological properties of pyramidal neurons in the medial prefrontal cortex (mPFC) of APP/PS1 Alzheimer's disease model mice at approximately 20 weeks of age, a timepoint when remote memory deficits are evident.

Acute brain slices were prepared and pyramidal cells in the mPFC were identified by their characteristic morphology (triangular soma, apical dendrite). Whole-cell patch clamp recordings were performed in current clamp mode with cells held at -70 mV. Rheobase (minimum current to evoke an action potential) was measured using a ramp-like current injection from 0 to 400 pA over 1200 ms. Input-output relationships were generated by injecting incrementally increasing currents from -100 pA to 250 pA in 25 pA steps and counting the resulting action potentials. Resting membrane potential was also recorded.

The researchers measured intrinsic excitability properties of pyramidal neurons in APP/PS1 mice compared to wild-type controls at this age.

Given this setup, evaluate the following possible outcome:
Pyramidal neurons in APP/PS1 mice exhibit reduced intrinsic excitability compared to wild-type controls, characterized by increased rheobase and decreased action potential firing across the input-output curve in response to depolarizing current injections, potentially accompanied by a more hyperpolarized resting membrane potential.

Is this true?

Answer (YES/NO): NO